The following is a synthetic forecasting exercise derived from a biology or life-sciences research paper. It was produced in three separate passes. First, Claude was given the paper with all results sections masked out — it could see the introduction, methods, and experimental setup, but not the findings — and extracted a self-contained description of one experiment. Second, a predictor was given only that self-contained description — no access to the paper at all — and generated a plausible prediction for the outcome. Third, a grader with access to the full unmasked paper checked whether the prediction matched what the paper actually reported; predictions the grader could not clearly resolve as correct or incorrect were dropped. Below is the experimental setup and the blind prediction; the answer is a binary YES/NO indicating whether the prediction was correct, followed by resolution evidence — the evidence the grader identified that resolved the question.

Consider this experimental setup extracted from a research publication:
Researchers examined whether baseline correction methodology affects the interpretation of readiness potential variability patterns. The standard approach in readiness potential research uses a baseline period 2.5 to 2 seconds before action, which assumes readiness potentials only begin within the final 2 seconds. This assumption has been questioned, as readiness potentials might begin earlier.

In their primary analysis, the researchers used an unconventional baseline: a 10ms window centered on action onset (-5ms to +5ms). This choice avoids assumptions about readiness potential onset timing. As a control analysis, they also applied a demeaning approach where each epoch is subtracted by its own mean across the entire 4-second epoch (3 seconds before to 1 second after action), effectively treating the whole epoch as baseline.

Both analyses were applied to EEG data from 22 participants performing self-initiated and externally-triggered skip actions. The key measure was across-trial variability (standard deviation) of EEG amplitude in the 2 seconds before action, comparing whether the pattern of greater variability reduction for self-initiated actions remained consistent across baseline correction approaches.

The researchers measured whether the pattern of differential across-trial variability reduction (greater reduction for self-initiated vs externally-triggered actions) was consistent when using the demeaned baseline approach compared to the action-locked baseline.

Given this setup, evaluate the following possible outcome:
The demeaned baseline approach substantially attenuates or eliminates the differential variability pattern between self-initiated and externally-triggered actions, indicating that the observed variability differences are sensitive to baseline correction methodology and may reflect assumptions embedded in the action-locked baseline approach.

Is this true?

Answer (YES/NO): NO